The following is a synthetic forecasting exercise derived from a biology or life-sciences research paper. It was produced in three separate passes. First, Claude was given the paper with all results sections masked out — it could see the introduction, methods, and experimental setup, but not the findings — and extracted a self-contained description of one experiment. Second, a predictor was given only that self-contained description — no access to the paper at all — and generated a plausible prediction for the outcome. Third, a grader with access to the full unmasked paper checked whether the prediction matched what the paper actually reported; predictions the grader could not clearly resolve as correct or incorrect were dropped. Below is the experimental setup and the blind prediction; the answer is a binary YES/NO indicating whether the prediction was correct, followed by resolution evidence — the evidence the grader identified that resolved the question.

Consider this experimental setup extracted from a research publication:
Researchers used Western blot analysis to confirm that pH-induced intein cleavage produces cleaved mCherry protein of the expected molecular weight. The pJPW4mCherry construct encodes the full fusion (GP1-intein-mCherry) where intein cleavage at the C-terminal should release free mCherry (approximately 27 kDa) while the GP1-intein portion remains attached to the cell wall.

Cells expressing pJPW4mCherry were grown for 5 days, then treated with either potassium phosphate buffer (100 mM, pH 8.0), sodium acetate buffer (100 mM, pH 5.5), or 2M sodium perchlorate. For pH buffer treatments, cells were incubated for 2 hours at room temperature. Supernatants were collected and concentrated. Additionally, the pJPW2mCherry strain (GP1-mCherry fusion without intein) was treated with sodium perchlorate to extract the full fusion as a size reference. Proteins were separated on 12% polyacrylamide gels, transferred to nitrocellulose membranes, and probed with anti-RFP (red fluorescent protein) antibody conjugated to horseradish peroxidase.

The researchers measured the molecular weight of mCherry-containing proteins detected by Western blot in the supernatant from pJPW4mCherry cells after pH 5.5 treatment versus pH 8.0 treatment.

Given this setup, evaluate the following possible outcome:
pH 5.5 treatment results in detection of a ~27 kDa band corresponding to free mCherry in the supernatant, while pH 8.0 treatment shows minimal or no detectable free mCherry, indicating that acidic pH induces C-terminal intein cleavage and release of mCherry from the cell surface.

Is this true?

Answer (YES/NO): YES